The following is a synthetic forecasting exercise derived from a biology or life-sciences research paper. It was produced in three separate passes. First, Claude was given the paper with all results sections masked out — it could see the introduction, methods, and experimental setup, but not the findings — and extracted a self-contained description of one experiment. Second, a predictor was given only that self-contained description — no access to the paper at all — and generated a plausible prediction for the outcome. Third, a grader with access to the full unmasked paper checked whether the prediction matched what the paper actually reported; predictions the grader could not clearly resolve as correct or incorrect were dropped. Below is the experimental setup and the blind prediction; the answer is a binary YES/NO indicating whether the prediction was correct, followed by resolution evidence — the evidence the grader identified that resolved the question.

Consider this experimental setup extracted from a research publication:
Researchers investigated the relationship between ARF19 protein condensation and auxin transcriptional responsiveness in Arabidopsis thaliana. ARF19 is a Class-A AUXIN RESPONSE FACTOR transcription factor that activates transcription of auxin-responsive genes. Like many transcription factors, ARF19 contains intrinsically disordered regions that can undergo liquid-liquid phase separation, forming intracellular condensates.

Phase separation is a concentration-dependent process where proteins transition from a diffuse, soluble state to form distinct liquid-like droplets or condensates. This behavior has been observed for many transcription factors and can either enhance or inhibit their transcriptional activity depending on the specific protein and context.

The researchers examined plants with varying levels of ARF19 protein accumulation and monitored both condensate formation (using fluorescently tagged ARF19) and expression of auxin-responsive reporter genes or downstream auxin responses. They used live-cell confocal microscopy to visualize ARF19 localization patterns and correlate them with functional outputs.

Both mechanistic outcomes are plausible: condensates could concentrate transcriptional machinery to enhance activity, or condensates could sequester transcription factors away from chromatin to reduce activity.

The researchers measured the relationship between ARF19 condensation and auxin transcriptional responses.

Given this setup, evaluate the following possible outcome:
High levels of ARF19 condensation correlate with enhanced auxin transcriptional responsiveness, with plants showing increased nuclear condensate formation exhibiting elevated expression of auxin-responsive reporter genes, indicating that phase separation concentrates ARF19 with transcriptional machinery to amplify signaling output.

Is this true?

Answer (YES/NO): NO